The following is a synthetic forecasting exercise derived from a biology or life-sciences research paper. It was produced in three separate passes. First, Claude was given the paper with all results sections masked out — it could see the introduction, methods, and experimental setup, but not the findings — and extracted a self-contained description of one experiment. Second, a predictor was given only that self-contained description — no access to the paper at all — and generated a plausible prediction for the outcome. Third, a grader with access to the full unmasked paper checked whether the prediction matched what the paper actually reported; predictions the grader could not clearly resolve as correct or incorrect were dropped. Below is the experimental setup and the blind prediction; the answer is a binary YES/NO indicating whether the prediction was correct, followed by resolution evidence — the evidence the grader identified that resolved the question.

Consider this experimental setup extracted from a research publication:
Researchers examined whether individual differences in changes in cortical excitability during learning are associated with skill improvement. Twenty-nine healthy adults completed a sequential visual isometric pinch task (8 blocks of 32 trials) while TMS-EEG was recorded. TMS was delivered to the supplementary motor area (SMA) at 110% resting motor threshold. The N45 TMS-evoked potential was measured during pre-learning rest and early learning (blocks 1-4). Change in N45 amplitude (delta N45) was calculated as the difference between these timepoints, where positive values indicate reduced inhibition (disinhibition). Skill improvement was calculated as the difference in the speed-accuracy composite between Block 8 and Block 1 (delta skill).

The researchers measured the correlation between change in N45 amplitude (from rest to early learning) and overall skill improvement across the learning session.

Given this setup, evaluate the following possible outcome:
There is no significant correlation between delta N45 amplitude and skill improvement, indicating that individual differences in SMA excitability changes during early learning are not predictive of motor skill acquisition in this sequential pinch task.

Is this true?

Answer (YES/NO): YES